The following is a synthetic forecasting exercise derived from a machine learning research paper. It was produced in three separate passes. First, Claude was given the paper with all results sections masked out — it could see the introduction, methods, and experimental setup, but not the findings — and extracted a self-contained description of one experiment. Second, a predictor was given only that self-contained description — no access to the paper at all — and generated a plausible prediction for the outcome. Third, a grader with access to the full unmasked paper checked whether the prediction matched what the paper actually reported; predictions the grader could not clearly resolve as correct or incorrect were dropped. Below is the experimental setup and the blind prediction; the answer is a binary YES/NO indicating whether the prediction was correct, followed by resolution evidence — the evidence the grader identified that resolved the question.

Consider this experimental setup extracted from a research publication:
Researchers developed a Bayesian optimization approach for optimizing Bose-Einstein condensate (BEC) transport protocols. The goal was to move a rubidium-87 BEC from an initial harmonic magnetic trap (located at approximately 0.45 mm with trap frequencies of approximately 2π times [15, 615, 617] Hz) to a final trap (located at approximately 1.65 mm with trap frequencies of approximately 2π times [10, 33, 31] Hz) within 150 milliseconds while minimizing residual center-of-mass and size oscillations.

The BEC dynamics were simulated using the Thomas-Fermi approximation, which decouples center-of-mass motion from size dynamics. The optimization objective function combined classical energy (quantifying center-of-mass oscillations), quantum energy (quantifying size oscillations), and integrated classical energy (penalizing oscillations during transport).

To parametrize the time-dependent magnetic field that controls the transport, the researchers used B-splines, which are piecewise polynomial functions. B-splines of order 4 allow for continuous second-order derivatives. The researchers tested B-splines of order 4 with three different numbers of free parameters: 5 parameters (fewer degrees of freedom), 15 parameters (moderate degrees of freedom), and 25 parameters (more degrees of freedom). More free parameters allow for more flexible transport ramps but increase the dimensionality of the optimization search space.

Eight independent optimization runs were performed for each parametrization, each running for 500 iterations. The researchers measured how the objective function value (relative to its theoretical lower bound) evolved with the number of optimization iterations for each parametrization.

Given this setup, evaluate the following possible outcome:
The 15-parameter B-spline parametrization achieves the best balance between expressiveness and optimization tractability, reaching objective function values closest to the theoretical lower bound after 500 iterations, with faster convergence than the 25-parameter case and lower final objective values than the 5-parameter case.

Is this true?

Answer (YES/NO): YES